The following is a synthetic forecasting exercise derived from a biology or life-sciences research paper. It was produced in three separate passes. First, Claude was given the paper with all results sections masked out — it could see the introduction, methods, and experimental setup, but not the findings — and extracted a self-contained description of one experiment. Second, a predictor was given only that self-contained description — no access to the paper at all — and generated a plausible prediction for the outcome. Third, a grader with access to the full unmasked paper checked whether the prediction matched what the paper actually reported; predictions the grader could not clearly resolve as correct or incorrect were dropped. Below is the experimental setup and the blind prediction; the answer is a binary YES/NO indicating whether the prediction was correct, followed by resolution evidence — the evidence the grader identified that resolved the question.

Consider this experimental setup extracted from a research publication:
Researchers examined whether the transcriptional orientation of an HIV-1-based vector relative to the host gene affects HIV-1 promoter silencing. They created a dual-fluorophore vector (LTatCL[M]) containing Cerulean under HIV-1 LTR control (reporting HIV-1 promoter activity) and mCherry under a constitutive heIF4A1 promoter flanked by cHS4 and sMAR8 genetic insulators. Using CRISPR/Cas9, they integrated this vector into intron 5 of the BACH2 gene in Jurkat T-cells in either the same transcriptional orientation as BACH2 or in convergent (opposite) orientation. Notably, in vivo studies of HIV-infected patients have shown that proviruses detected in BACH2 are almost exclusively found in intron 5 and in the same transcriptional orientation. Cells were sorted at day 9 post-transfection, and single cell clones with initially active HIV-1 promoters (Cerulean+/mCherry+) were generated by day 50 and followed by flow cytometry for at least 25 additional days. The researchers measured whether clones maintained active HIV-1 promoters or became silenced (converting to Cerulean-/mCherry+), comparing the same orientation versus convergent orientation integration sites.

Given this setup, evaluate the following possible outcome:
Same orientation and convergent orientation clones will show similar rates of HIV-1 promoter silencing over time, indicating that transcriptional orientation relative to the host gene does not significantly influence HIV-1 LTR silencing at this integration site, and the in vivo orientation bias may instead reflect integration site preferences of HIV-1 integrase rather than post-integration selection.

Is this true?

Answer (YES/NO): YES